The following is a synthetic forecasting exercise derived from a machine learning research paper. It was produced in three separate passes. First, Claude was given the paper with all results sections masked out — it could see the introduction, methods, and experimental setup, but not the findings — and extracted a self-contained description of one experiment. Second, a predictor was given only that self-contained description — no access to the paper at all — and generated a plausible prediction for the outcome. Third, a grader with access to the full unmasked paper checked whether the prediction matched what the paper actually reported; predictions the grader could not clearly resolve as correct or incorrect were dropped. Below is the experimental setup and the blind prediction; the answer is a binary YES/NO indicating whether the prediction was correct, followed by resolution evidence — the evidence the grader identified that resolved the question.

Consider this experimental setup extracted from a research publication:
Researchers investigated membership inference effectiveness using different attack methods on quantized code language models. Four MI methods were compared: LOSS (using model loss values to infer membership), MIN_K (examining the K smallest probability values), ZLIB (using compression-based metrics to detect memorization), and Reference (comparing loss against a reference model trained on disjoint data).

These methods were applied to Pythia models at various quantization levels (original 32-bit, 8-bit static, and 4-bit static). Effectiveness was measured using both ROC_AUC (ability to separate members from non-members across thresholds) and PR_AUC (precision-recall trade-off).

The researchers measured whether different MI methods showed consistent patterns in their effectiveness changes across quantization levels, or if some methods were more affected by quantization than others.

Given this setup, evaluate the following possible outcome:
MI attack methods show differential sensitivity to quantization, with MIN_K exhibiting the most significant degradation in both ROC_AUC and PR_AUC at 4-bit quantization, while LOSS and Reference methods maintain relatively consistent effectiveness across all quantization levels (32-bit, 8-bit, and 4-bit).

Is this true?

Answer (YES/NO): NO